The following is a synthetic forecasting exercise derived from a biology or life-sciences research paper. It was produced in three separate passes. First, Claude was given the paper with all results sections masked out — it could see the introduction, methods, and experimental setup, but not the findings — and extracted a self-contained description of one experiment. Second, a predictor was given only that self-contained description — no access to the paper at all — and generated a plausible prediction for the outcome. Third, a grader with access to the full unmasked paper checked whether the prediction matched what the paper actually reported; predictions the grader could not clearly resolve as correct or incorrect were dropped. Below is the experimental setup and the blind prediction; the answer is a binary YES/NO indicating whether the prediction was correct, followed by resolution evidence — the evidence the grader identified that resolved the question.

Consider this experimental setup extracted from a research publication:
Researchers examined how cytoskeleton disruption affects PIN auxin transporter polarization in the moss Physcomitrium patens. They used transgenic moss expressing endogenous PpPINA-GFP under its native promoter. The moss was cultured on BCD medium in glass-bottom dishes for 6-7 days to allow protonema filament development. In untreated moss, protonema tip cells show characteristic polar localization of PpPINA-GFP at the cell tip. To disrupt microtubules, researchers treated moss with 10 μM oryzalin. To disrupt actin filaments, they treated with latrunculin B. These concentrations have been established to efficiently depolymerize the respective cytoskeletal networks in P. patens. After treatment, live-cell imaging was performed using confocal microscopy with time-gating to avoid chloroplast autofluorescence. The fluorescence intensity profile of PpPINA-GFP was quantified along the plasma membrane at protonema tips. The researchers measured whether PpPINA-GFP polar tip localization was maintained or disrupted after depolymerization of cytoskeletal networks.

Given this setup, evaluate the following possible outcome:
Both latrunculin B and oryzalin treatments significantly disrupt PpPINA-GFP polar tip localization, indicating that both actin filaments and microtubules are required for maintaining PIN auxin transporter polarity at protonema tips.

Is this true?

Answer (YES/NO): NO